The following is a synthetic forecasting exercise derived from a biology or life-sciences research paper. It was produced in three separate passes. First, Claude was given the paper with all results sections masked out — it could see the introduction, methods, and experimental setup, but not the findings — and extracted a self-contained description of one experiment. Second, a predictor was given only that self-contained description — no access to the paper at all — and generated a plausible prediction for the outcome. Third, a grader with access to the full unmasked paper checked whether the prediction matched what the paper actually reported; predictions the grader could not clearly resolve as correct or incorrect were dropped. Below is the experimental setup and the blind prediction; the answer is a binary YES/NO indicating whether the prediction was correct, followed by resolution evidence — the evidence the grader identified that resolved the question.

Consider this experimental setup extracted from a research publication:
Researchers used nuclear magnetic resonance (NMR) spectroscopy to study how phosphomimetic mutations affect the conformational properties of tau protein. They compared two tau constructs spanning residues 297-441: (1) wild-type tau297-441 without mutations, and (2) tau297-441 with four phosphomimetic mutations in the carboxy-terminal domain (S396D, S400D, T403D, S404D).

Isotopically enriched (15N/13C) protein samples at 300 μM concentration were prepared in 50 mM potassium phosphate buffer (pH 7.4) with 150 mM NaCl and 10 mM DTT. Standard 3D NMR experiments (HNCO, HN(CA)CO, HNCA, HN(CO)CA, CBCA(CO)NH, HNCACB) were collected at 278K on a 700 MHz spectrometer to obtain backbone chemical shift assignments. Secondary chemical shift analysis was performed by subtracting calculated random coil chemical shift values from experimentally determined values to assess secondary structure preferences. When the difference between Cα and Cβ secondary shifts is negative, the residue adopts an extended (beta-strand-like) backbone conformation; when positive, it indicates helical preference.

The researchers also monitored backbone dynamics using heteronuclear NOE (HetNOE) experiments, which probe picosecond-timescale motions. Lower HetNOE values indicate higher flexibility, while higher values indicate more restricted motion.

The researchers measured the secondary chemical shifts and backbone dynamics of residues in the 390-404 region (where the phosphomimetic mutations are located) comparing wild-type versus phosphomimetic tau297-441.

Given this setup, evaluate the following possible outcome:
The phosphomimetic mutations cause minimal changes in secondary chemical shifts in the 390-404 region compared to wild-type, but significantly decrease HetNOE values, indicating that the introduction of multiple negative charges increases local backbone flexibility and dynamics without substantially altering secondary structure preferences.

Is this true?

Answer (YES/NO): NO